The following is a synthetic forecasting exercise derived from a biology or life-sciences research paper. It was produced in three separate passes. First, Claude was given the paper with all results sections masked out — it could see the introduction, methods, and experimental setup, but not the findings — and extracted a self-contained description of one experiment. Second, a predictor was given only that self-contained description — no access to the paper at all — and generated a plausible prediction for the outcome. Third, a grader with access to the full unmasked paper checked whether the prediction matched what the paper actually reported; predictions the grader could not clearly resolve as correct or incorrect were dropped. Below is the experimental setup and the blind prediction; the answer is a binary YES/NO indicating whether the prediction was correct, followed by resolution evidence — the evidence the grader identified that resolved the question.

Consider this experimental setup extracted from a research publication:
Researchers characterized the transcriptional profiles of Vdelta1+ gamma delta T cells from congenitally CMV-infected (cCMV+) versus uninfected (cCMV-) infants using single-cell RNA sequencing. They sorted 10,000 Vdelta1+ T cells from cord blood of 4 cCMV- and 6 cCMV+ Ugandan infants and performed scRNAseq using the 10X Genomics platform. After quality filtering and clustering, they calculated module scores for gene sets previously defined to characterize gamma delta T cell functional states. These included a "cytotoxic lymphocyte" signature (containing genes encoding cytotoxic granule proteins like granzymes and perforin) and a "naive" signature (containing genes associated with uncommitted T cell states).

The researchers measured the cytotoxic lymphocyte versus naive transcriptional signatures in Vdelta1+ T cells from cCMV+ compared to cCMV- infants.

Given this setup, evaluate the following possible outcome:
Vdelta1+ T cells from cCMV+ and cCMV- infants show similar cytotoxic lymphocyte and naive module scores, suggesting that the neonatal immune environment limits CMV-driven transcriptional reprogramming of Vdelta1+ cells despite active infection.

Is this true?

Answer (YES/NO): NO